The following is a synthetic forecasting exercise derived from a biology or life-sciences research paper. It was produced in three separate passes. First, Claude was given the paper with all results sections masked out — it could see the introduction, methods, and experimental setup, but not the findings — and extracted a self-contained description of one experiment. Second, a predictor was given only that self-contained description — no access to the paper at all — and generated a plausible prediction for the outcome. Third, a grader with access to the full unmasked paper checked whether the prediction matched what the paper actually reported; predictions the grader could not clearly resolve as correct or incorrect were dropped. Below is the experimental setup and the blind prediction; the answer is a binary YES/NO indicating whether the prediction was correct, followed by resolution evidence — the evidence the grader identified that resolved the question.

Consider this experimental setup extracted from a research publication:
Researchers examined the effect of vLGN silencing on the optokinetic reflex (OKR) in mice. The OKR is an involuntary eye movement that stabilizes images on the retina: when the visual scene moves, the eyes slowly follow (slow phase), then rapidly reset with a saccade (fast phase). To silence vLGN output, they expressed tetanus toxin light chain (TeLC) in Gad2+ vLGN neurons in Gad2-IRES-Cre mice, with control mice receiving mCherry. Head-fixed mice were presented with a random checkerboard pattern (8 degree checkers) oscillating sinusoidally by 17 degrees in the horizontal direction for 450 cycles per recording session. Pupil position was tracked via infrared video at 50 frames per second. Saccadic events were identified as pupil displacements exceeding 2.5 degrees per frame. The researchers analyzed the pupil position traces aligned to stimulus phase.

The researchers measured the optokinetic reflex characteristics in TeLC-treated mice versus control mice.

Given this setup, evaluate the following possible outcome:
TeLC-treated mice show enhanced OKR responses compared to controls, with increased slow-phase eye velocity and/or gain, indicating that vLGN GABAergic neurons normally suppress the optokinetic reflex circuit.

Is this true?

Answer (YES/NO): NO